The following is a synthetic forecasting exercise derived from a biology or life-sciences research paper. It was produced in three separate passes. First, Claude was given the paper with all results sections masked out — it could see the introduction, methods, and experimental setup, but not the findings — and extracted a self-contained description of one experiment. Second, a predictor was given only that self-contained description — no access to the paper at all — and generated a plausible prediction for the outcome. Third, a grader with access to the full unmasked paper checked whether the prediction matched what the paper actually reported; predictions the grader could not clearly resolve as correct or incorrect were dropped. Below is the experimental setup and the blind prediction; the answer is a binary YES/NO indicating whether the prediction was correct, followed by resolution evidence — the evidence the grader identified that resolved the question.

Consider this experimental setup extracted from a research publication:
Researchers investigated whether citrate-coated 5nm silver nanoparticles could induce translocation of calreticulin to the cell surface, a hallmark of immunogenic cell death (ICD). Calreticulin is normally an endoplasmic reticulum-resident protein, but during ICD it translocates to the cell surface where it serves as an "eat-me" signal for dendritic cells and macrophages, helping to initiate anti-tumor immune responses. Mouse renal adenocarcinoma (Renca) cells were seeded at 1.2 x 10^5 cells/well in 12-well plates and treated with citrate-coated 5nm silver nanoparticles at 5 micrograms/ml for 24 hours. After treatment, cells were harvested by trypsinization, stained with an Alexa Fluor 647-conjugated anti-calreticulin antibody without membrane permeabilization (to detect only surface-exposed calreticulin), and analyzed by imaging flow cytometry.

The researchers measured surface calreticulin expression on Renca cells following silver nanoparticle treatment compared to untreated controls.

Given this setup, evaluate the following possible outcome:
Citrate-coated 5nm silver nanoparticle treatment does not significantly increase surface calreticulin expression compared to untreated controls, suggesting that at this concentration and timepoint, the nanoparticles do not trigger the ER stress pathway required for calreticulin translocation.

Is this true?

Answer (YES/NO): NO